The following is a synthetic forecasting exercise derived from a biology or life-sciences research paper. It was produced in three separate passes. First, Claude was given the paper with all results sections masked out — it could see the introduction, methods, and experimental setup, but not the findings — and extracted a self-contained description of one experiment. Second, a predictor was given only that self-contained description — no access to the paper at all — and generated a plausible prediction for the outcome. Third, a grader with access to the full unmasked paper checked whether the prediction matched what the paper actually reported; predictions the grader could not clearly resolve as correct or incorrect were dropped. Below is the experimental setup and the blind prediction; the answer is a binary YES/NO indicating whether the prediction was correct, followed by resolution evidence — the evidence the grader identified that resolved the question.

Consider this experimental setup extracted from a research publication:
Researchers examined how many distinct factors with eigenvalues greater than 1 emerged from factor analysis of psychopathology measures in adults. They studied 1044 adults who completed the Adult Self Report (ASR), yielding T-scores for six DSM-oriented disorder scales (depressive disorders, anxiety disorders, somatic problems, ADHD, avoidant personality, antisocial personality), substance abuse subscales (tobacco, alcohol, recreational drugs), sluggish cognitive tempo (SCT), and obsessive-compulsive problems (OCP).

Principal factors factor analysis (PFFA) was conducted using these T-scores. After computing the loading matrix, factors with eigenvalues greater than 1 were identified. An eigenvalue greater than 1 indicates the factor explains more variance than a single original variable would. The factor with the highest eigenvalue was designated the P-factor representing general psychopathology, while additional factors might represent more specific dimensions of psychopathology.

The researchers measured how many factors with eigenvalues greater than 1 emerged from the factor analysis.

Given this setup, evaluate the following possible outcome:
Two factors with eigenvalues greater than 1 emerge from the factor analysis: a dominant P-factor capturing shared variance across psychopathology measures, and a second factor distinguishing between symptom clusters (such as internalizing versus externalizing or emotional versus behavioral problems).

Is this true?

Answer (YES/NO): NO